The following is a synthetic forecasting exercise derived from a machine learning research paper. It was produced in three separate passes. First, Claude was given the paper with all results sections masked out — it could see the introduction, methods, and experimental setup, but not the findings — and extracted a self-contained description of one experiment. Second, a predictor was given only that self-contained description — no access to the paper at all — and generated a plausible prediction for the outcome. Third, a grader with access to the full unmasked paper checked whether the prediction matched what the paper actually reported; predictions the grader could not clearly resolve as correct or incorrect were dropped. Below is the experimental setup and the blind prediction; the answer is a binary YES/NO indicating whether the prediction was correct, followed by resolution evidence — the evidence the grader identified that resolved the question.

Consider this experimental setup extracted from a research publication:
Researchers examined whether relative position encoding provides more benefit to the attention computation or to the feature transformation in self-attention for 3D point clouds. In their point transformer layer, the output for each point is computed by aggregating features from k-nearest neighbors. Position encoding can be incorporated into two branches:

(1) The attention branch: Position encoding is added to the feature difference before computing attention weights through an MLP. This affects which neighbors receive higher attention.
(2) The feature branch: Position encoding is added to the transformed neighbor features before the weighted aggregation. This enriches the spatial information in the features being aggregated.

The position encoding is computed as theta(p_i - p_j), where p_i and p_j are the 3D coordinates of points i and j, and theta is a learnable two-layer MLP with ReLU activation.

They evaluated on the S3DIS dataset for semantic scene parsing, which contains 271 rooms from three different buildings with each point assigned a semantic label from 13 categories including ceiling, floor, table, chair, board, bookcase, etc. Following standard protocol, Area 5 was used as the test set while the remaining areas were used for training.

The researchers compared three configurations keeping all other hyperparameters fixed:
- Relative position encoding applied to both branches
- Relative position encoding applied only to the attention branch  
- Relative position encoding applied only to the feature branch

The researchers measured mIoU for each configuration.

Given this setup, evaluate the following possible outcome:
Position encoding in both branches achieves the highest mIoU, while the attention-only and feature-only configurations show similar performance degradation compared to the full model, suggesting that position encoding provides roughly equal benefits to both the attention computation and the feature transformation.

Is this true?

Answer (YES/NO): NO